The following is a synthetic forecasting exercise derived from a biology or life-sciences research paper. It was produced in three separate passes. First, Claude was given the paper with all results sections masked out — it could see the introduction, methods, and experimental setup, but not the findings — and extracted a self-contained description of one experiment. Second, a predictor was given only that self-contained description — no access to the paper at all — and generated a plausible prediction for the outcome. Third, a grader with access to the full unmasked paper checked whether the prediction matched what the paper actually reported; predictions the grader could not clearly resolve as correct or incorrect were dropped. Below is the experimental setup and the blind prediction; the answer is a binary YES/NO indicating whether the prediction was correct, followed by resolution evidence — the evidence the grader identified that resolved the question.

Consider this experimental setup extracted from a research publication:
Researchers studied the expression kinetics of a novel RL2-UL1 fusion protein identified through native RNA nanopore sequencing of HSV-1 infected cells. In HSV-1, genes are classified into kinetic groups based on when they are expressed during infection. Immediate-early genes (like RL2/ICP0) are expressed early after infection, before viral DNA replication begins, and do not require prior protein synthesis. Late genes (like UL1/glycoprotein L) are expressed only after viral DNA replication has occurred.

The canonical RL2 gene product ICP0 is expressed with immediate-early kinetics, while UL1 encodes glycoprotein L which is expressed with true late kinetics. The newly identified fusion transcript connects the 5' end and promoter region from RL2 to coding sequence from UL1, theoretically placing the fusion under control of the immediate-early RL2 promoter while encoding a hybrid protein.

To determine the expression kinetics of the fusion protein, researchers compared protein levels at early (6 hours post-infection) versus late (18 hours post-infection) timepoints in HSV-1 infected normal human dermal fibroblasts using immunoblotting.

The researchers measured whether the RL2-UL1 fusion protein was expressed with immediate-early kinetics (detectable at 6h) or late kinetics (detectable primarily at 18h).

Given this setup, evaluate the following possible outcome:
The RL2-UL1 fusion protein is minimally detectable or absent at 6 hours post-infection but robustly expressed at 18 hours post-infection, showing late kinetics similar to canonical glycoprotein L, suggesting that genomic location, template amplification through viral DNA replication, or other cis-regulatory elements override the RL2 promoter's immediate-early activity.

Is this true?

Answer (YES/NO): YES